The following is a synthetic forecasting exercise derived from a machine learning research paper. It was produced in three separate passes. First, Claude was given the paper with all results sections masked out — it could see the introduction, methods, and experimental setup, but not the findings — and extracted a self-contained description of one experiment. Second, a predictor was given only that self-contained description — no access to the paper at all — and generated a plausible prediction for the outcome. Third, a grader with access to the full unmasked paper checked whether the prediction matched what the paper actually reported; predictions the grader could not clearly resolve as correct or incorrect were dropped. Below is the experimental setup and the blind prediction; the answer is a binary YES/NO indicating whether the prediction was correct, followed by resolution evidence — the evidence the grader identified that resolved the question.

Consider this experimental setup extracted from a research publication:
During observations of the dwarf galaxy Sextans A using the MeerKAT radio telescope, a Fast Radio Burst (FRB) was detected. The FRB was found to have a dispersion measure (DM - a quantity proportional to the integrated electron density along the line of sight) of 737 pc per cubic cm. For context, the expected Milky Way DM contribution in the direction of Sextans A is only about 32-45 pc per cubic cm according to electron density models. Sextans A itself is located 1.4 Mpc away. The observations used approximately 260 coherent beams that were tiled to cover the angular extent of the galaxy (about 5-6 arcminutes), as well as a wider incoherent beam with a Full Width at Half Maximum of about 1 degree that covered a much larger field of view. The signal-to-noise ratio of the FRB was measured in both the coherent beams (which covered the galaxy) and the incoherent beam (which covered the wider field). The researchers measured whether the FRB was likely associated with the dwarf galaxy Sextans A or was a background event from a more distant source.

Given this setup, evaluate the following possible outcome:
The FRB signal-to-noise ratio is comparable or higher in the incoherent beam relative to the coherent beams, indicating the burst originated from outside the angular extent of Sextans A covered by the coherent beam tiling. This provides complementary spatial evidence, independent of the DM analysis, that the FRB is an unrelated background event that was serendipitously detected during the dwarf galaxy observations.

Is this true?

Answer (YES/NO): YES